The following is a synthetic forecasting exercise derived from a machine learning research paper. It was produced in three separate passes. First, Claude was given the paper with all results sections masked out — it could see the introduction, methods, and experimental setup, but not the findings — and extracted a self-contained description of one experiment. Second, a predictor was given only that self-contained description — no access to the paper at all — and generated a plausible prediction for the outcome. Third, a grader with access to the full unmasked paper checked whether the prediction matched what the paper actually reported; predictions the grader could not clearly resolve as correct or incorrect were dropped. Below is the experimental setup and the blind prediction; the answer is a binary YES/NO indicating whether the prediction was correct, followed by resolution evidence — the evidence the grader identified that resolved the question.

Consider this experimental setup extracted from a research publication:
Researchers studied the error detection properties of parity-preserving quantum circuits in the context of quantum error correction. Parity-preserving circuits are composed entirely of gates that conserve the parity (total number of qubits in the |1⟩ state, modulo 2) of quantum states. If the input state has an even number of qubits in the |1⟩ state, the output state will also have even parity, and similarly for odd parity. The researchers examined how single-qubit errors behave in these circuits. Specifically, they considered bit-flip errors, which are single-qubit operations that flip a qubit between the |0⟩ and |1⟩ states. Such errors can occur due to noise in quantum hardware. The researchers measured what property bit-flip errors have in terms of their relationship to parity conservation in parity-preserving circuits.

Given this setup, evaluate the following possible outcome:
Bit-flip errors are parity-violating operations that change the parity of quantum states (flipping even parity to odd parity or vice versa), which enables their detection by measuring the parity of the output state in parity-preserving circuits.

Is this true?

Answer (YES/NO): YES